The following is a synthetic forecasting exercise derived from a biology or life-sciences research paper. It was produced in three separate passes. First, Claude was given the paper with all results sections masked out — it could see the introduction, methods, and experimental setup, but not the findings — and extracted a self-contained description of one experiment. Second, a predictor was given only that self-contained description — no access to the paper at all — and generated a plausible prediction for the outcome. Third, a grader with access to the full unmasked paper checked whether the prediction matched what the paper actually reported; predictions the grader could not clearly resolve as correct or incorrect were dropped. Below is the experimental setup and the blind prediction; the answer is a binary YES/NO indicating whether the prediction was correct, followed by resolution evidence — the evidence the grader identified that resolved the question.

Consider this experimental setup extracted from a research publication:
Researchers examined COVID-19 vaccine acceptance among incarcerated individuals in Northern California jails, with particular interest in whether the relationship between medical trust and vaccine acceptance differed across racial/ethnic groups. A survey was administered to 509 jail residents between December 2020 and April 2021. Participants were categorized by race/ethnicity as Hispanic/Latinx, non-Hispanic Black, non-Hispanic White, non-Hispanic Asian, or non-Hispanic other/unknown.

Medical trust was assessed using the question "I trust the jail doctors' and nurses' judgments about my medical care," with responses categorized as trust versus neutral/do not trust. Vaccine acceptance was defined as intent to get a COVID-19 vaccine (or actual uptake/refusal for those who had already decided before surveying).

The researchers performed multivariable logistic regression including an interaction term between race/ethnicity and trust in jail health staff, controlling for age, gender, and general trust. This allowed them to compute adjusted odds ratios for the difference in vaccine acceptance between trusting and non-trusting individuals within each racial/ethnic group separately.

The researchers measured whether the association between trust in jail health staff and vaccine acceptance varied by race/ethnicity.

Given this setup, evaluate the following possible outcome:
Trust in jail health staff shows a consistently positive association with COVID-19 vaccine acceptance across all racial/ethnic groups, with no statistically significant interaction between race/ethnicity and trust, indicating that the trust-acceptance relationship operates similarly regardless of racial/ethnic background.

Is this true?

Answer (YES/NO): NO